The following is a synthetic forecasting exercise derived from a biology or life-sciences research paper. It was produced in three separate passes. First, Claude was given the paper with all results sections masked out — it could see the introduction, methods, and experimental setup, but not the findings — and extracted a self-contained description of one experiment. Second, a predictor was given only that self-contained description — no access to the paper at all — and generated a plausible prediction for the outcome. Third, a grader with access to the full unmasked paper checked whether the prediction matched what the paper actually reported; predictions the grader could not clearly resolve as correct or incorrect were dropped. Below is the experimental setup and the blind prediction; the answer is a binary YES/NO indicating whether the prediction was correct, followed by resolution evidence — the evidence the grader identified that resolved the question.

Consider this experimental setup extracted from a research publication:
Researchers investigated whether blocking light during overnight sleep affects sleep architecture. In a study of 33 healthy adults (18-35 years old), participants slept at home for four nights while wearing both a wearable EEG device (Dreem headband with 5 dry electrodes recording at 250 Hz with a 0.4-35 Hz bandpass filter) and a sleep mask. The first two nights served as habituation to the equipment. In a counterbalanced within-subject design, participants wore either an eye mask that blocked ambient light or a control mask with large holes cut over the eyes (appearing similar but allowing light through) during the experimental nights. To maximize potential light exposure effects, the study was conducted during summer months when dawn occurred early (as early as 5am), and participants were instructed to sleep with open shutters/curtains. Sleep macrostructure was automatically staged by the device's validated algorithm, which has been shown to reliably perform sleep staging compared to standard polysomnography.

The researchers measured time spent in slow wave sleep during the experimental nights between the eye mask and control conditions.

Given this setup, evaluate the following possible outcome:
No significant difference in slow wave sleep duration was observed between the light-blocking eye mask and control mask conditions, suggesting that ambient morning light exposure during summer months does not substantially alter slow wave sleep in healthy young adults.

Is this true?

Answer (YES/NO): YES